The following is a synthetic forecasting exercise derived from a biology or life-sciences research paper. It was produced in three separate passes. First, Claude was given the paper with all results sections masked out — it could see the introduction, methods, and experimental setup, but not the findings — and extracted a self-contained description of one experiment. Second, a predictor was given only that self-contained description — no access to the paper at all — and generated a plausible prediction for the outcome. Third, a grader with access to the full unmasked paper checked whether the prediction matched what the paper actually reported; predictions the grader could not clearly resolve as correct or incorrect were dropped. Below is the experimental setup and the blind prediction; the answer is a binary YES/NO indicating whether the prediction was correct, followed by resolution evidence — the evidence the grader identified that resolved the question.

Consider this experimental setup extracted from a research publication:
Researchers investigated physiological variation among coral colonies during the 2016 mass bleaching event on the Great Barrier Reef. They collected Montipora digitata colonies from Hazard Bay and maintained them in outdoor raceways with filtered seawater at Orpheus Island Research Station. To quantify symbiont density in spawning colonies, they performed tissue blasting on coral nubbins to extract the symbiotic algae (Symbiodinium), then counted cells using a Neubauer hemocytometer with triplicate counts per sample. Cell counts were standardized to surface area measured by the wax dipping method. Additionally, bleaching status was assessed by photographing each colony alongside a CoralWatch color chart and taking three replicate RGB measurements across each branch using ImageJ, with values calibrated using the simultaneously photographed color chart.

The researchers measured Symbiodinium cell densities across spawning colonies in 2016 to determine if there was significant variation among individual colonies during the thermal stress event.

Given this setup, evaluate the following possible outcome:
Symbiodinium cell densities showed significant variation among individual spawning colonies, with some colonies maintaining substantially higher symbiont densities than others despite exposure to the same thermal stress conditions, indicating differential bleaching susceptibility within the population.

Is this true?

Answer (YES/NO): YES